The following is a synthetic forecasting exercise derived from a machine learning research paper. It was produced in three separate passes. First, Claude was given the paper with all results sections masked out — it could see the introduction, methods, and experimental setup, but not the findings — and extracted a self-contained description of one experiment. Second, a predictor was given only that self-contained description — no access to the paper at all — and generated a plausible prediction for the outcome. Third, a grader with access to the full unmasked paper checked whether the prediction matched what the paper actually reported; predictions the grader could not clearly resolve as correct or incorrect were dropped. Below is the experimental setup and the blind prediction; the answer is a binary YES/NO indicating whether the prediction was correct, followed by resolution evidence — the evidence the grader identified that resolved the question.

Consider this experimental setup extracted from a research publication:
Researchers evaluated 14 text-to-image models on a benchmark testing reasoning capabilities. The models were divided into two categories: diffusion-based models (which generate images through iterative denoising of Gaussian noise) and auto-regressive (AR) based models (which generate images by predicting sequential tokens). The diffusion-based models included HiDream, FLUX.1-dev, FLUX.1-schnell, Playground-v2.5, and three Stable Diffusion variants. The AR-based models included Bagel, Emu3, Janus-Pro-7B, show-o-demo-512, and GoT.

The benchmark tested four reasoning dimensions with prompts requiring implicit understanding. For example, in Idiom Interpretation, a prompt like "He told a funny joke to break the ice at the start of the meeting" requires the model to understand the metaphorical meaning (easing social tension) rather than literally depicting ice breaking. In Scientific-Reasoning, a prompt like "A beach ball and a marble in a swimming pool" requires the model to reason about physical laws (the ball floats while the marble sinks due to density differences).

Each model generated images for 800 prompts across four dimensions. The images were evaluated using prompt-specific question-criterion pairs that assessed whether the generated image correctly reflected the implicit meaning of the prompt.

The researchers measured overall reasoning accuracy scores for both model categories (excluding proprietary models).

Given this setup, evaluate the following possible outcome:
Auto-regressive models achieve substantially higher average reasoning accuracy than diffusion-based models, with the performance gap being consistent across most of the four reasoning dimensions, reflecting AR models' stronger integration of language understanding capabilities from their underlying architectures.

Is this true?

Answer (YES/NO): NO